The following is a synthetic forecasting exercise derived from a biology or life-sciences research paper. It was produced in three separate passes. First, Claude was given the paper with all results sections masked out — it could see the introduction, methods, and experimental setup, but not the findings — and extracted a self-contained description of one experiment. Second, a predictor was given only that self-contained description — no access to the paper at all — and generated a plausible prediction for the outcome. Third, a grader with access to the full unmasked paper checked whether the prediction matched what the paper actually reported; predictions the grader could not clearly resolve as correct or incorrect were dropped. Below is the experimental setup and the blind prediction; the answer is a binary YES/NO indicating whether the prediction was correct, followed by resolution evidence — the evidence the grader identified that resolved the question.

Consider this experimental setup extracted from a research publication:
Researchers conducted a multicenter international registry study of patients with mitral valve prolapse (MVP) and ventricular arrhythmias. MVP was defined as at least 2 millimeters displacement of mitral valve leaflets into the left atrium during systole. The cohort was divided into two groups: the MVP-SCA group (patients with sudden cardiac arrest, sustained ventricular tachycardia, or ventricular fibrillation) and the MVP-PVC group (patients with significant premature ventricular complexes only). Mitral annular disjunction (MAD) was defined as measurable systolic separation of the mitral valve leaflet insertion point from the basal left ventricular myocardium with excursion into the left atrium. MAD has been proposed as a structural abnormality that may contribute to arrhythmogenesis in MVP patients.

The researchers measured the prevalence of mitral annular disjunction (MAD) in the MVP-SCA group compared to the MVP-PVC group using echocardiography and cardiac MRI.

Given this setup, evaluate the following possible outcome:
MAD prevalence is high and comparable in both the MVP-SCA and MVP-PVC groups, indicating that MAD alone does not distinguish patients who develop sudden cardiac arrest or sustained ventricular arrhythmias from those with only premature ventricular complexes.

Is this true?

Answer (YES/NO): YES